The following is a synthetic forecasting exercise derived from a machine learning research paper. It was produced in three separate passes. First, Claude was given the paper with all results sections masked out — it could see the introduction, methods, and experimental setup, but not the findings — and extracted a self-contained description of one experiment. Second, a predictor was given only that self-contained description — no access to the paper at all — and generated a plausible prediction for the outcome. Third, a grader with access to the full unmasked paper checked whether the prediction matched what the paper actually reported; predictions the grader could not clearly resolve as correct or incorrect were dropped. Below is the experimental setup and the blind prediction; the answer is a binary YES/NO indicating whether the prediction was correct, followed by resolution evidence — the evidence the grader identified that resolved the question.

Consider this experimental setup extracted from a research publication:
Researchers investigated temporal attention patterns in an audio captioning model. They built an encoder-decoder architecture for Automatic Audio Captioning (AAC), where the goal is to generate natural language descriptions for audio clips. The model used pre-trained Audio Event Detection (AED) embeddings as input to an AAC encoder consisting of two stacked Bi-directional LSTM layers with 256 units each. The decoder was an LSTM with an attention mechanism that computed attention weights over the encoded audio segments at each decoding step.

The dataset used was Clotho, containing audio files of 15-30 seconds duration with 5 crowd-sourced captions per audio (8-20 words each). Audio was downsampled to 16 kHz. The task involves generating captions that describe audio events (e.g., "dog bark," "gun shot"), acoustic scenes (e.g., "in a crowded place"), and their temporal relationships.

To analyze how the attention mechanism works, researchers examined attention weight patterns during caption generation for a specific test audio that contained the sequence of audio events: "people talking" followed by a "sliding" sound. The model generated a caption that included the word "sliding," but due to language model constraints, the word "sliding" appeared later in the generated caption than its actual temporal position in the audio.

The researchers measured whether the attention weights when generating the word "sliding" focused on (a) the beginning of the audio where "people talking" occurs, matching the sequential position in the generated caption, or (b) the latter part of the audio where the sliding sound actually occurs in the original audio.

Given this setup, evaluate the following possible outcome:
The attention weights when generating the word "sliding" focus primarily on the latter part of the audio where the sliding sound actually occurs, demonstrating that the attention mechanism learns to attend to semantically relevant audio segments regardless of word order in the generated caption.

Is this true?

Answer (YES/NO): YES